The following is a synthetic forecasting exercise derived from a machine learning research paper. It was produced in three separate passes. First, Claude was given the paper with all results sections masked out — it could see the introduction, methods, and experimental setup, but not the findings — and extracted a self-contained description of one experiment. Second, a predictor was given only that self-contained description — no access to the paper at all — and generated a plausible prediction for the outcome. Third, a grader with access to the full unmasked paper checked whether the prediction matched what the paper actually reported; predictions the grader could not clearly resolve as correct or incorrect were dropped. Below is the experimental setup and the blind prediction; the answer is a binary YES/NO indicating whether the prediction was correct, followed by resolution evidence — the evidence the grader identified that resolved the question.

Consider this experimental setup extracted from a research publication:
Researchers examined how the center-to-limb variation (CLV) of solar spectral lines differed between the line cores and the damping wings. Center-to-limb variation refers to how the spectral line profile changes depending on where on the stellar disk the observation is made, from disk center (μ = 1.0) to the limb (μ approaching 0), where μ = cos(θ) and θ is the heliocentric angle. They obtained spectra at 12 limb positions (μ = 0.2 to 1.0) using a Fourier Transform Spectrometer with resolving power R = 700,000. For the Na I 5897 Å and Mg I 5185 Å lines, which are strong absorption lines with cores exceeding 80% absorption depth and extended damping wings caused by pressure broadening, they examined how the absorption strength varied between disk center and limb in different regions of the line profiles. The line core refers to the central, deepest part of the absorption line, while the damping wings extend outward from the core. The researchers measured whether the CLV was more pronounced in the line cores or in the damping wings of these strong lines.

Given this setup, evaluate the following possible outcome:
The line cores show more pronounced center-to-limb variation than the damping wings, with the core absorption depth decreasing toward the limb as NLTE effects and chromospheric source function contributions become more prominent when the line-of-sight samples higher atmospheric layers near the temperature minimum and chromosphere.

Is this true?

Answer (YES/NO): NO